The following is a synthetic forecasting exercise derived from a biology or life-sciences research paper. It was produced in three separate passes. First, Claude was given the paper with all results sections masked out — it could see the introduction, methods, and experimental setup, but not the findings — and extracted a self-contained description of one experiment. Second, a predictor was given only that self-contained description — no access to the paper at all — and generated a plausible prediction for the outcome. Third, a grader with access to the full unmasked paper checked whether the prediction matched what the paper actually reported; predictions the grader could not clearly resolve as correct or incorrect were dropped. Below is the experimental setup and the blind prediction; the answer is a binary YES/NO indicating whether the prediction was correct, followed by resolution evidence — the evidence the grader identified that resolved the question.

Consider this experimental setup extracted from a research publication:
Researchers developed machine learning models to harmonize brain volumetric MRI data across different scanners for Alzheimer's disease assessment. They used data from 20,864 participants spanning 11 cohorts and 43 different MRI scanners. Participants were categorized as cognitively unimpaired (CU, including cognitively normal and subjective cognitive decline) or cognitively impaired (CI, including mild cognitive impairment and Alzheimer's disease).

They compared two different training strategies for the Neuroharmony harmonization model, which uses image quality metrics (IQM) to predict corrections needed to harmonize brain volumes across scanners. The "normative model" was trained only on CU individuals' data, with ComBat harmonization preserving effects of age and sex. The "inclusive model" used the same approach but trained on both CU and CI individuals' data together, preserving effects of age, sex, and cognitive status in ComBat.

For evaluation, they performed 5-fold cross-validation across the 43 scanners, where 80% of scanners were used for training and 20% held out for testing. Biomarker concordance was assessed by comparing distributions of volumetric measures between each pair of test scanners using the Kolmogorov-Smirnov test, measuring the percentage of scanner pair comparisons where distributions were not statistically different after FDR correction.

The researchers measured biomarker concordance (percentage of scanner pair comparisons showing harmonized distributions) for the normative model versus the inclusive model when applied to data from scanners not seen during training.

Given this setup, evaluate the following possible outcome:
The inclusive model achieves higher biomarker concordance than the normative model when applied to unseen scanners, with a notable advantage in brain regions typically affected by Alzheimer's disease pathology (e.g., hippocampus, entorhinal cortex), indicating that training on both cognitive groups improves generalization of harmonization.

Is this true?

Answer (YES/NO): NO